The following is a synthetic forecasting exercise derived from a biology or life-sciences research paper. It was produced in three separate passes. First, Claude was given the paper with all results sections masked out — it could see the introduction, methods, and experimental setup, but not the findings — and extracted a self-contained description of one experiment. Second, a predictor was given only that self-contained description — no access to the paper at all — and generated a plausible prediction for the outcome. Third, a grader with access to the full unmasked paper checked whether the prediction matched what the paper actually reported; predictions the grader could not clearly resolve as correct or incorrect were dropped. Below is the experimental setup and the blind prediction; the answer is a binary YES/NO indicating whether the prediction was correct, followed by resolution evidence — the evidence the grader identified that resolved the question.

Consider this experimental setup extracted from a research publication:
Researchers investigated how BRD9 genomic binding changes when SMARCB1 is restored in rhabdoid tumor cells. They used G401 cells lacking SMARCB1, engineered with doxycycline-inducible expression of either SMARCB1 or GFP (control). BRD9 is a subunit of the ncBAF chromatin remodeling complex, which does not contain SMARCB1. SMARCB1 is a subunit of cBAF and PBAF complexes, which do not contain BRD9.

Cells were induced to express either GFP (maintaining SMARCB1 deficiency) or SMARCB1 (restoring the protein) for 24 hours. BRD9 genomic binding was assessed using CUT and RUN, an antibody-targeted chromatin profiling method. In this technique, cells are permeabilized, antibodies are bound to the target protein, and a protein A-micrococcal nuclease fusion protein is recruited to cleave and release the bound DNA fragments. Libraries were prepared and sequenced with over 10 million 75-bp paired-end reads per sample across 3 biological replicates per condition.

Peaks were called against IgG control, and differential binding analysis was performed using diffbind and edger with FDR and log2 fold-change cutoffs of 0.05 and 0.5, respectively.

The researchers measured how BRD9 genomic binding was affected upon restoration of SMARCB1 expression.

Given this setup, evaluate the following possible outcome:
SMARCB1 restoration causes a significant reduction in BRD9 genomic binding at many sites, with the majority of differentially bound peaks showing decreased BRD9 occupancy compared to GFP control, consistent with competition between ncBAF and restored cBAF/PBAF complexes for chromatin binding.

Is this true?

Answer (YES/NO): NO